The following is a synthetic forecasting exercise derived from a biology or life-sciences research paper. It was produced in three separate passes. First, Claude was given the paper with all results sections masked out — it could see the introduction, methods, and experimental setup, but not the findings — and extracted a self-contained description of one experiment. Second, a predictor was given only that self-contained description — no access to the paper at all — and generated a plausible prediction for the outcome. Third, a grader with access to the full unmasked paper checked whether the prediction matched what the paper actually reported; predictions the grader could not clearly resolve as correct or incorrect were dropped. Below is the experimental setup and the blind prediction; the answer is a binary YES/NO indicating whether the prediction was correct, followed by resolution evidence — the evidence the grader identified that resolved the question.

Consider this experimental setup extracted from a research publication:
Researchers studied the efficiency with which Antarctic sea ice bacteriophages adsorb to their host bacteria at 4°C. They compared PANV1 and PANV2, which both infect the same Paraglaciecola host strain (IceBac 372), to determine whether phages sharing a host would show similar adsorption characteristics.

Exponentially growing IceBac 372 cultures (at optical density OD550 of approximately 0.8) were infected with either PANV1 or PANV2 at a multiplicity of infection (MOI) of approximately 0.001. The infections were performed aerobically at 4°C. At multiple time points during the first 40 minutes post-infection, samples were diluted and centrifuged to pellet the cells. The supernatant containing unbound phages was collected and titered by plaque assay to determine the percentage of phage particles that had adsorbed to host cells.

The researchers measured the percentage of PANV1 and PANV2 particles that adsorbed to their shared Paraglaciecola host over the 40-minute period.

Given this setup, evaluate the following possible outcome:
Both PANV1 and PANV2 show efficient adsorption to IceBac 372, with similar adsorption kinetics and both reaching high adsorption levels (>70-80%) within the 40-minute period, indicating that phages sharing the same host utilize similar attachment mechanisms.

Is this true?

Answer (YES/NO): NO